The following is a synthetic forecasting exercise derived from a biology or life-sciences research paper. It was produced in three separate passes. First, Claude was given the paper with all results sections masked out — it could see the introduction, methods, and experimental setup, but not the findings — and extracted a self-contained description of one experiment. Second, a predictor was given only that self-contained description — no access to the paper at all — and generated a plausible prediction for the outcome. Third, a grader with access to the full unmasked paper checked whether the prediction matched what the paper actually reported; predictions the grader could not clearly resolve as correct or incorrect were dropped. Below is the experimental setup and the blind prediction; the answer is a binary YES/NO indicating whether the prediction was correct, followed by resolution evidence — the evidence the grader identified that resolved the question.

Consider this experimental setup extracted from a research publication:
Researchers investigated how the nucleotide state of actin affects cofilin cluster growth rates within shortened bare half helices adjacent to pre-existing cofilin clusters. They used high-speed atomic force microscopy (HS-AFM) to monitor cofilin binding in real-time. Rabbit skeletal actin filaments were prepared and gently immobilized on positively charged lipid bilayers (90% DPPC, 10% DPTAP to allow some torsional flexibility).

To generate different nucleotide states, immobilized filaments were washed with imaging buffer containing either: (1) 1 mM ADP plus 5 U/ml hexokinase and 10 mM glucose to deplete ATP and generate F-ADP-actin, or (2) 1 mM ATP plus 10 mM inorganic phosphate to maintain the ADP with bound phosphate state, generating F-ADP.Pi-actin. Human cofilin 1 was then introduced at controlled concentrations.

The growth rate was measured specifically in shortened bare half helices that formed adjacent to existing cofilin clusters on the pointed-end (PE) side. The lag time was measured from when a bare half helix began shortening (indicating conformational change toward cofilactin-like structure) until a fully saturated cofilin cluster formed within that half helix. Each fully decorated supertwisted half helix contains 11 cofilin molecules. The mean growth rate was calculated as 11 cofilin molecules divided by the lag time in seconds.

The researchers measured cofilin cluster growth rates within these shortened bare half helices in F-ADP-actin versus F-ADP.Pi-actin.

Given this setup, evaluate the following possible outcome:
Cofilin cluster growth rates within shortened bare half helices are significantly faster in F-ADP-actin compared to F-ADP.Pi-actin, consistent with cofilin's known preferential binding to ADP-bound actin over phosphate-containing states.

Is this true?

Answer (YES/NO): NO